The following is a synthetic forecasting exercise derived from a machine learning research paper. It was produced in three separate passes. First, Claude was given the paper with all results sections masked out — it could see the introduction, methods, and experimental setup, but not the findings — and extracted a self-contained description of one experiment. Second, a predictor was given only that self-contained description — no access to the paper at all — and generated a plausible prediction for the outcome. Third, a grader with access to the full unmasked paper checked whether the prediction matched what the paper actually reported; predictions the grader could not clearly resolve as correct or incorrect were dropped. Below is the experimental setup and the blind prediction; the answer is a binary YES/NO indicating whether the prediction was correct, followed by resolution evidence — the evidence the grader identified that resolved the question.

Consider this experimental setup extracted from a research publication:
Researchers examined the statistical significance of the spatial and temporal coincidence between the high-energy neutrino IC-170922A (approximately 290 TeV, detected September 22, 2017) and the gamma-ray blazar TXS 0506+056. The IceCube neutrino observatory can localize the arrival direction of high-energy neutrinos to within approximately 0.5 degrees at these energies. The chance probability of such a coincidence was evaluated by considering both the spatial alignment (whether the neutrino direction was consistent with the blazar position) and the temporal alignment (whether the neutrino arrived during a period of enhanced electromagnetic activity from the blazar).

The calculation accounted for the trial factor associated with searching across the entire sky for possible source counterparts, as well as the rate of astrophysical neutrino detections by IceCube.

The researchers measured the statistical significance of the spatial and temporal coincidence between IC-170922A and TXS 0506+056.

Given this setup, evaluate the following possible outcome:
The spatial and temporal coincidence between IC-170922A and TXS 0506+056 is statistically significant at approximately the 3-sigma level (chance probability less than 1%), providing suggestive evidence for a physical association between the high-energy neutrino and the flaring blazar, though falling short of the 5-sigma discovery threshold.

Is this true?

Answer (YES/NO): YES